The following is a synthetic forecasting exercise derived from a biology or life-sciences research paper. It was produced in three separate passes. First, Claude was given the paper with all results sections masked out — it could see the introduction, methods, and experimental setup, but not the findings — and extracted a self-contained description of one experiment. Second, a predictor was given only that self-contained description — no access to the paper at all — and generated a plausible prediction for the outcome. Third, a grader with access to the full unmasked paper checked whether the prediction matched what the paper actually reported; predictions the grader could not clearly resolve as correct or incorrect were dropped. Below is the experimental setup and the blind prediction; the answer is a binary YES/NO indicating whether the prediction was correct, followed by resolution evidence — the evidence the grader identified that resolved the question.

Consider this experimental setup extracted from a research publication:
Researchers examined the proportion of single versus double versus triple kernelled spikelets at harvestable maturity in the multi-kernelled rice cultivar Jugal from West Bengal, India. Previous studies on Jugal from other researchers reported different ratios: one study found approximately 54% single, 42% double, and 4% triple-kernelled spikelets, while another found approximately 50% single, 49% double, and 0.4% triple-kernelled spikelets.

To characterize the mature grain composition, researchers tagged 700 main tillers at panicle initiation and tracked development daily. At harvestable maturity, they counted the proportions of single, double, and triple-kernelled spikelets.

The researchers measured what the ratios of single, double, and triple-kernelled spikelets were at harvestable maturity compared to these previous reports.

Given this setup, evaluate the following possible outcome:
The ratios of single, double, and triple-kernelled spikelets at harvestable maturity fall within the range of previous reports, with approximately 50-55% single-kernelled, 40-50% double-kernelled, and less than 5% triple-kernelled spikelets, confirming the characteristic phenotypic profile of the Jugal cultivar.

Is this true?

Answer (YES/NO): NO